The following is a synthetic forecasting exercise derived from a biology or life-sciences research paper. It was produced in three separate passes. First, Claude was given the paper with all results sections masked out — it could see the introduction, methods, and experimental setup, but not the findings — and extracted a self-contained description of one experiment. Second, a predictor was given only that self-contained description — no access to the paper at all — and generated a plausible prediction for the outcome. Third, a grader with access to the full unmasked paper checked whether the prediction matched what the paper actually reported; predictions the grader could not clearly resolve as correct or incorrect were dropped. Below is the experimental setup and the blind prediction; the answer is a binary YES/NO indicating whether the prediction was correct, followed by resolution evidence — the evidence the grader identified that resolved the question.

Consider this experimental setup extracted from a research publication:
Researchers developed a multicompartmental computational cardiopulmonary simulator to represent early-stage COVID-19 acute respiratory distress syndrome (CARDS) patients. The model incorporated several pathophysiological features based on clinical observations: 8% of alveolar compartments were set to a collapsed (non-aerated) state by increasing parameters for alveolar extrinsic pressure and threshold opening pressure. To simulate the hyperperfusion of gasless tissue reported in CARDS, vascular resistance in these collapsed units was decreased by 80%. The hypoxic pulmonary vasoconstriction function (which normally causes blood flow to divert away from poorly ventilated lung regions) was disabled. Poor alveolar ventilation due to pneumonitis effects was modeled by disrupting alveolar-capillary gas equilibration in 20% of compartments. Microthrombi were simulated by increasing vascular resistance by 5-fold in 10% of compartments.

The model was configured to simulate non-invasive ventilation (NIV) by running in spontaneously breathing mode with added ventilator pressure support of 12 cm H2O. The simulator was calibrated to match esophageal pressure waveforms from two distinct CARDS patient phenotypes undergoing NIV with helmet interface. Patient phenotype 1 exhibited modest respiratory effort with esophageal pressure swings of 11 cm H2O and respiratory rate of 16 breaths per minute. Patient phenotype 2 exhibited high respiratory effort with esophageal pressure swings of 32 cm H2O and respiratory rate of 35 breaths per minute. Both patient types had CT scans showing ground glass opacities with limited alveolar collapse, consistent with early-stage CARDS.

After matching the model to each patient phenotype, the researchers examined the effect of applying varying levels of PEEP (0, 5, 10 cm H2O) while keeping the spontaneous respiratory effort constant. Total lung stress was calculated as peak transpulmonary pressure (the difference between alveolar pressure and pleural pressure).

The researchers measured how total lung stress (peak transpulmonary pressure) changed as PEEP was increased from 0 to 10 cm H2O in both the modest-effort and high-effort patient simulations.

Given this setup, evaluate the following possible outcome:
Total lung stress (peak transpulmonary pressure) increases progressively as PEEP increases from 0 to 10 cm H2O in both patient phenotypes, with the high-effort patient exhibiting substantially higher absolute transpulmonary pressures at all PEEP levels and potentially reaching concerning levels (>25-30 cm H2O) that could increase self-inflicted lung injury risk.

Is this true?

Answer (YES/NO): YES